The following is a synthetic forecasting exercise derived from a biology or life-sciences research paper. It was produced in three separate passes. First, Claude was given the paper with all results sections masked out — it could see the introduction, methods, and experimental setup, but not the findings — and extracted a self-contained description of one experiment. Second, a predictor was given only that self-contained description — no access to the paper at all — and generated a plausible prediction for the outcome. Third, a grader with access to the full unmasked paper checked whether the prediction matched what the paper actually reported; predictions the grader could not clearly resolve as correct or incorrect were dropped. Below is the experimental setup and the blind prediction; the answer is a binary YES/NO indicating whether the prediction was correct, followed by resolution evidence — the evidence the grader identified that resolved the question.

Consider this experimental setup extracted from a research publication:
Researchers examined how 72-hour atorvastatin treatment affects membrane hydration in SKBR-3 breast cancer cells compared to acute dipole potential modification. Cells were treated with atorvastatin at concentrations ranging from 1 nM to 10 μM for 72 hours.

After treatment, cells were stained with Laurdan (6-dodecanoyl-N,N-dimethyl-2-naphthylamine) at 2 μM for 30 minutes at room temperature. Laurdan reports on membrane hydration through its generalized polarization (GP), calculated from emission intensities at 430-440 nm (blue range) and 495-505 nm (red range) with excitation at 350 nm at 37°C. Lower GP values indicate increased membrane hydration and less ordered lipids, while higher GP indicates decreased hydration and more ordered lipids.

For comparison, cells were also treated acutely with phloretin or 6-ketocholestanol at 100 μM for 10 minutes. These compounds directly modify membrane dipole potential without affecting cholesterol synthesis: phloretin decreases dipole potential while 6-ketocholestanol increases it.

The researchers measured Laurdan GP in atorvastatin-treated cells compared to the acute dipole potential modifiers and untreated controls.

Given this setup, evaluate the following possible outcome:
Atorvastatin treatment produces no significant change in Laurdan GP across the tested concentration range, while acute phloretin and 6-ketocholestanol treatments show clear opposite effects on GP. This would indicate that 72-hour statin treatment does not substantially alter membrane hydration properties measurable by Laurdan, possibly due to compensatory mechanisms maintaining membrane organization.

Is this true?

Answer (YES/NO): NO